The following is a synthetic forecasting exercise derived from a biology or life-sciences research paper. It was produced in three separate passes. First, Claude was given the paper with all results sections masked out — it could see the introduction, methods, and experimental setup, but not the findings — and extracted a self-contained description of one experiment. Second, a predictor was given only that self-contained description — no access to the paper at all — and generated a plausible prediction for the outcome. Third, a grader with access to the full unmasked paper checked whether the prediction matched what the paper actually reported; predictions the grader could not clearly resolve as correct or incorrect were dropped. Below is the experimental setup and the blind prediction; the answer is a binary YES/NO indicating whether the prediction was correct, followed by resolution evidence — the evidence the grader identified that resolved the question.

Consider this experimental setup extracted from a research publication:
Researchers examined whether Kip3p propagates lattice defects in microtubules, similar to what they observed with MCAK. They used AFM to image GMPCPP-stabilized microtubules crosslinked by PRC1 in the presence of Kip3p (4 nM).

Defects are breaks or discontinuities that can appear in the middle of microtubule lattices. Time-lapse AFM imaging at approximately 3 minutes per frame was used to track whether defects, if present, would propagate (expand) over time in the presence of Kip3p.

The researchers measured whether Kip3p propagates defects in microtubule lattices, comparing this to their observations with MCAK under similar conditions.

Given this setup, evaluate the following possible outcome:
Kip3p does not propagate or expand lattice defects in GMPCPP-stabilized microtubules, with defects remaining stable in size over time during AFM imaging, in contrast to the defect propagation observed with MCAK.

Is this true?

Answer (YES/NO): YES